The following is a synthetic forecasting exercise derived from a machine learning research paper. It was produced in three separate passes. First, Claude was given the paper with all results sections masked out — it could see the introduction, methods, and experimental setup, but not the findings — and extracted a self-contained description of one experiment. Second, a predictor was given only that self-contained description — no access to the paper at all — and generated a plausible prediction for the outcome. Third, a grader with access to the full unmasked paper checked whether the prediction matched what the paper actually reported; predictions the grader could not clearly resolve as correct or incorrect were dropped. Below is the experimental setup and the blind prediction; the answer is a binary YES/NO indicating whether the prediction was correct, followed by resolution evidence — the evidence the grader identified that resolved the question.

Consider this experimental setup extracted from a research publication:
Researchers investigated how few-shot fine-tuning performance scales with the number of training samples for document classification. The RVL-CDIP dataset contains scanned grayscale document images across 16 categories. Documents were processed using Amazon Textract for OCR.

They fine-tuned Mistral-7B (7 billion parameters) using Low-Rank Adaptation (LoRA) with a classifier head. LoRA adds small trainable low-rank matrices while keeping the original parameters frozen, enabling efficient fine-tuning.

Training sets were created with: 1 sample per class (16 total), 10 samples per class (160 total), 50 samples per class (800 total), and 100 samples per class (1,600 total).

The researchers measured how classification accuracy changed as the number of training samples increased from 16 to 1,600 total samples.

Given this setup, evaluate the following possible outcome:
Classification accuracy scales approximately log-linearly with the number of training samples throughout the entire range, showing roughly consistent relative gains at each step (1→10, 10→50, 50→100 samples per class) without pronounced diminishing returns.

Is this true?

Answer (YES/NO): NO